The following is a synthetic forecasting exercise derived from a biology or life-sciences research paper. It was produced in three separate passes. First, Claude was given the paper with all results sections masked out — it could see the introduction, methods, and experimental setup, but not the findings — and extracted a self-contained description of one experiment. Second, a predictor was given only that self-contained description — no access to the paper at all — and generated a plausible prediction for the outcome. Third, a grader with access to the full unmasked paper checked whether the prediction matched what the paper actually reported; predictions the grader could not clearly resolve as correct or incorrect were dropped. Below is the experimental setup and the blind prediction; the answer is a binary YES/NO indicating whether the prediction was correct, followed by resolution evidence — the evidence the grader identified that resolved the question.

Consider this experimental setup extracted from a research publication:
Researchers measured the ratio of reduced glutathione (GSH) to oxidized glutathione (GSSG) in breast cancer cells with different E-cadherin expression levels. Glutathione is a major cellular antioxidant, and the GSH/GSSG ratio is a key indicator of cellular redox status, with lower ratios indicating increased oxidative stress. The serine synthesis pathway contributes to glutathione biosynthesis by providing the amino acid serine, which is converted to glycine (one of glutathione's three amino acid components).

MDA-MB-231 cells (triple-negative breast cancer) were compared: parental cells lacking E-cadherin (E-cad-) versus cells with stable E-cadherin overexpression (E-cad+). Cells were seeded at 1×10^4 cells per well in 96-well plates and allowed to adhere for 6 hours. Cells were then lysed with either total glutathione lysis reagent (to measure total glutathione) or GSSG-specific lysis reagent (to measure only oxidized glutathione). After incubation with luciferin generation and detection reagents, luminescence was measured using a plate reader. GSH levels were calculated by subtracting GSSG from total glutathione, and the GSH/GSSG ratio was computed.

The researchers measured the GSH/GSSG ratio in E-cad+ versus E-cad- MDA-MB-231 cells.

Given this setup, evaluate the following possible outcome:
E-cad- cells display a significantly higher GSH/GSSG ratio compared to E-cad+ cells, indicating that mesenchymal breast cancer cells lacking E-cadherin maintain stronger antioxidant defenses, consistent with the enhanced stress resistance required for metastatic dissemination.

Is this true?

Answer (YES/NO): NO